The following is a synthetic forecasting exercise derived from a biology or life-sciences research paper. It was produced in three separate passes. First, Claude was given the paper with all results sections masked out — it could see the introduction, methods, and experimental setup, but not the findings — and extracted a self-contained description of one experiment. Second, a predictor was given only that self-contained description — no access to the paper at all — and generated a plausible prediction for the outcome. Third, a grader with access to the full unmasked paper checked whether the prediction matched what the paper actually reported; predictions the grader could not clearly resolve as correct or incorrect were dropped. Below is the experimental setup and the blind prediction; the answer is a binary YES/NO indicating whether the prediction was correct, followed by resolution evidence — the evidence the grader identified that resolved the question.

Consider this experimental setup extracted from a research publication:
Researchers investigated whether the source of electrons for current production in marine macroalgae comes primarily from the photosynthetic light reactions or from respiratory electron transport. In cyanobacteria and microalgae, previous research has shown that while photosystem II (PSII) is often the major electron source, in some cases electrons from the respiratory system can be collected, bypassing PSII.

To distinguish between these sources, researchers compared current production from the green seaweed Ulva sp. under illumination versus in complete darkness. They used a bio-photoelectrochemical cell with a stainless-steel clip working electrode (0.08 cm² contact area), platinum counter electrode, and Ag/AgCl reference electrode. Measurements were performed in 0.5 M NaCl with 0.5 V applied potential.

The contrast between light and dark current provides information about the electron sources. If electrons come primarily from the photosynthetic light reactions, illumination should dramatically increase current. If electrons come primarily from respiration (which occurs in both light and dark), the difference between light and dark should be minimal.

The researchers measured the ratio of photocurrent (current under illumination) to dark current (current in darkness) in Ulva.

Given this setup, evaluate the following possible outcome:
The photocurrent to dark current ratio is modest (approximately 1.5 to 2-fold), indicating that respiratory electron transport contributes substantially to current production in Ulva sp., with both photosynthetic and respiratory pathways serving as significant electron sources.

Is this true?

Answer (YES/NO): YES